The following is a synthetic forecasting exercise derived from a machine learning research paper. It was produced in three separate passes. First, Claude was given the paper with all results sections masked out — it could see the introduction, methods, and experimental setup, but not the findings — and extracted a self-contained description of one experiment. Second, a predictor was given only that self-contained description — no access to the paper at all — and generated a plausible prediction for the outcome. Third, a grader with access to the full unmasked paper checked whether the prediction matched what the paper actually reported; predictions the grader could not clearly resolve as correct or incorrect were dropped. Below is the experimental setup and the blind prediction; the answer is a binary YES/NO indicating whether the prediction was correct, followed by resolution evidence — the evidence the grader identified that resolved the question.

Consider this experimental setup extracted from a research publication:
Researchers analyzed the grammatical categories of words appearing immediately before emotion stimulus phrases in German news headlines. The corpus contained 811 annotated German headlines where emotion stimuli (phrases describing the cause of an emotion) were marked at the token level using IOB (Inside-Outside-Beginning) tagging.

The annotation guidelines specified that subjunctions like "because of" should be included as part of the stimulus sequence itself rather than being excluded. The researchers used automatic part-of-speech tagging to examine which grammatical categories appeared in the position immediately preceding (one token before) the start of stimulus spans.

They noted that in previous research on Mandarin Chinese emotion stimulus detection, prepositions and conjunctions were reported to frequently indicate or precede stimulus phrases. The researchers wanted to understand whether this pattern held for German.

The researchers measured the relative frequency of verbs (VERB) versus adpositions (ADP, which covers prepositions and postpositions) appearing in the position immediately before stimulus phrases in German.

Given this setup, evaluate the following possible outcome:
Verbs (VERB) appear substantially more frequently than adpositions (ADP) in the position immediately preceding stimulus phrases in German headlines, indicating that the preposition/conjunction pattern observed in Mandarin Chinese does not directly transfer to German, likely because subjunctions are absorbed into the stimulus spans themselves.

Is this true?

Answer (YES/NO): YES